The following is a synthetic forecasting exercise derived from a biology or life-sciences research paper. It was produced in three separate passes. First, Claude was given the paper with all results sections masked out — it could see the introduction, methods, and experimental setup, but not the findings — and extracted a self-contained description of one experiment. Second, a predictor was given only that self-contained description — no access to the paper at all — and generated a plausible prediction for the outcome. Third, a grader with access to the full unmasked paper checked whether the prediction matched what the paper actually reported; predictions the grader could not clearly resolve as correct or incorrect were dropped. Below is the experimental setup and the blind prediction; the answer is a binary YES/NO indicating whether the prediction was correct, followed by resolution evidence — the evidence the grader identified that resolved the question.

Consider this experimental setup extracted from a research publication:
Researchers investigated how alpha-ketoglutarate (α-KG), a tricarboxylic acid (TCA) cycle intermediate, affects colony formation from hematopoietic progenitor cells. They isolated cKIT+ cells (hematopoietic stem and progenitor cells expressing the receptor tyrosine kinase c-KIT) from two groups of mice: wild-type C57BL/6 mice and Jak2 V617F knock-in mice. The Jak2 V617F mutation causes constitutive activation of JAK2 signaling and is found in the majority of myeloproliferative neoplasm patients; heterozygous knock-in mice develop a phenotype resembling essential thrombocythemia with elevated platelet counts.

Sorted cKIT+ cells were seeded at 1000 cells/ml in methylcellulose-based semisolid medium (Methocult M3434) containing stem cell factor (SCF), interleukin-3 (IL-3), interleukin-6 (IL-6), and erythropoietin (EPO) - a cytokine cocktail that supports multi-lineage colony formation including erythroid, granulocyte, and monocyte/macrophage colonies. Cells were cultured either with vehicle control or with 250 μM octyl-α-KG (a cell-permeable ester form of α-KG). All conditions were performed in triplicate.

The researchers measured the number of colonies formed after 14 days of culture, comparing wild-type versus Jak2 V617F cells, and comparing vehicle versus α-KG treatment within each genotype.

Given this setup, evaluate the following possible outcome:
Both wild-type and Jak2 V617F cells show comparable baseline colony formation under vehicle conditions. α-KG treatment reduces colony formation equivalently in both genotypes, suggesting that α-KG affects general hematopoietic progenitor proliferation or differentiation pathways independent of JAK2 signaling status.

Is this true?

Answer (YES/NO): NO